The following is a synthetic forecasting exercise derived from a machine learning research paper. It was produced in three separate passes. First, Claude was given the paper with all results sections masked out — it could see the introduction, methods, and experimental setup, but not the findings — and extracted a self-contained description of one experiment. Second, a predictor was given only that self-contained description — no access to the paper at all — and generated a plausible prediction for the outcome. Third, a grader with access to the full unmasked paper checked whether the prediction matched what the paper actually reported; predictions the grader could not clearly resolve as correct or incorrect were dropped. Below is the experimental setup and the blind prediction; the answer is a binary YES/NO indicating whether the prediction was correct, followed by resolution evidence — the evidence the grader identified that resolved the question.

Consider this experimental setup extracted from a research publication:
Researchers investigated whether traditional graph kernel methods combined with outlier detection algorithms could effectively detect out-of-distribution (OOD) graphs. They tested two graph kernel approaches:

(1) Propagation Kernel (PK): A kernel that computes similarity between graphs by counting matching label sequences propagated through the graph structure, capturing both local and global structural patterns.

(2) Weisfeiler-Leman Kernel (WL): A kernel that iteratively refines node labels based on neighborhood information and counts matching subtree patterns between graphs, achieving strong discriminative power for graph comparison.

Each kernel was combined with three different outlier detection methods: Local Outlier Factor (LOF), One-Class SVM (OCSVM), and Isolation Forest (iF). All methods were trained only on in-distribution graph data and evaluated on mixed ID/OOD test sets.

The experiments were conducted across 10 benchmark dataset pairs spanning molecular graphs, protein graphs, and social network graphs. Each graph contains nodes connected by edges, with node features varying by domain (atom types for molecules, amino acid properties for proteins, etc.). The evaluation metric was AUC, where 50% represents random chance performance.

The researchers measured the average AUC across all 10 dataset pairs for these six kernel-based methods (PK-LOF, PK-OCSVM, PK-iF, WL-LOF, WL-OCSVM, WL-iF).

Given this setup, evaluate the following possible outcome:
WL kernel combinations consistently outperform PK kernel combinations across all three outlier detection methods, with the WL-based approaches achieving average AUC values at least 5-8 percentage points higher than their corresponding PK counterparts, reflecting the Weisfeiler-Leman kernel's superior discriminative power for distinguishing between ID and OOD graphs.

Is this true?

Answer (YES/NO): NO